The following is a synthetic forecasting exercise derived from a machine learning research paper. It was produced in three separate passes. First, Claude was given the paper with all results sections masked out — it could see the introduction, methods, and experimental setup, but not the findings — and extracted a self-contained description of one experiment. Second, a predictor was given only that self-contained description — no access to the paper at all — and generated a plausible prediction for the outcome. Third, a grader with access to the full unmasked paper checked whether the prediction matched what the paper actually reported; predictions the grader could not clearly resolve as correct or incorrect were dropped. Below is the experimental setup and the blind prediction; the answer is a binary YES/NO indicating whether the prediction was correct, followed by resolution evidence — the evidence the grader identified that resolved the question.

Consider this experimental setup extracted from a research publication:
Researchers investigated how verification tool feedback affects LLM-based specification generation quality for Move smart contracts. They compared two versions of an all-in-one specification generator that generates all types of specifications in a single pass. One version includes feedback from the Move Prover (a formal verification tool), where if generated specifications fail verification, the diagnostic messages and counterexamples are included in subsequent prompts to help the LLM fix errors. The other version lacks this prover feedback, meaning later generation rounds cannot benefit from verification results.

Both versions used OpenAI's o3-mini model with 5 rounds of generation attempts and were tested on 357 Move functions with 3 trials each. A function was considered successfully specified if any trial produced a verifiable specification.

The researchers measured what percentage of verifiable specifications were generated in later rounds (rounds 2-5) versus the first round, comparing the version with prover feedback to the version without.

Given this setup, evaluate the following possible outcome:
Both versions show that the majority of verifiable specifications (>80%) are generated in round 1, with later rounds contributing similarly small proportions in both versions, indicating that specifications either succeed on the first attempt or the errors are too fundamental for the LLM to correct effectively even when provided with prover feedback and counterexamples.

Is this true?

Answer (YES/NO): NO